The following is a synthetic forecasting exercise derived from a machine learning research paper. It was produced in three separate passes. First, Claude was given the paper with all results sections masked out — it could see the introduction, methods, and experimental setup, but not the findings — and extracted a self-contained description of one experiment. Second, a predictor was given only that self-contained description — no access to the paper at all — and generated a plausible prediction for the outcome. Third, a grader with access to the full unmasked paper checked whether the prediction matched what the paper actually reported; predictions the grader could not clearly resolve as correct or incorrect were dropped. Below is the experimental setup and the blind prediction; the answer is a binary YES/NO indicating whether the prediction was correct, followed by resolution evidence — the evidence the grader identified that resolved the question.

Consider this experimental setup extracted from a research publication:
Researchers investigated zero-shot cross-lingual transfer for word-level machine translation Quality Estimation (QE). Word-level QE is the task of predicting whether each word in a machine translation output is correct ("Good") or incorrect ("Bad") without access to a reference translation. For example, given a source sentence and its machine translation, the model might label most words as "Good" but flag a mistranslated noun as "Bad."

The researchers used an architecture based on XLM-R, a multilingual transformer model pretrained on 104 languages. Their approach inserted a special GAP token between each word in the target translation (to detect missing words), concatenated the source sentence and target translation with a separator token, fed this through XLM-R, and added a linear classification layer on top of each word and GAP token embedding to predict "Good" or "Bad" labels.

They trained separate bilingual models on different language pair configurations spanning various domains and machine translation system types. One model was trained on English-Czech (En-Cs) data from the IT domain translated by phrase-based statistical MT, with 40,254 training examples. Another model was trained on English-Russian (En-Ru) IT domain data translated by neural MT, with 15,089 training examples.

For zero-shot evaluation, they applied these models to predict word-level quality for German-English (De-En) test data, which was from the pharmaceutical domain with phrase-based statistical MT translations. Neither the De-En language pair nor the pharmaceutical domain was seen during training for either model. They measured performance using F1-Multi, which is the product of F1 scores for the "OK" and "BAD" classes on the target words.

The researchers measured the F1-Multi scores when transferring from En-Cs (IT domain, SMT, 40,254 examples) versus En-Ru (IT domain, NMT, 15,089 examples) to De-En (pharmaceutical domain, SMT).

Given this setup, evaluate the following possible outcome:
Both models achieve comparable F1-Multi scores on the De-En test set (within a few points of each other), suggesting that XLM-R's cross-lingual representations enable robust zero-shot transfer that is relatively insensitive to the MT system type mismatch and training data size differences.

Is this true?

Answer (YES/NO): YES